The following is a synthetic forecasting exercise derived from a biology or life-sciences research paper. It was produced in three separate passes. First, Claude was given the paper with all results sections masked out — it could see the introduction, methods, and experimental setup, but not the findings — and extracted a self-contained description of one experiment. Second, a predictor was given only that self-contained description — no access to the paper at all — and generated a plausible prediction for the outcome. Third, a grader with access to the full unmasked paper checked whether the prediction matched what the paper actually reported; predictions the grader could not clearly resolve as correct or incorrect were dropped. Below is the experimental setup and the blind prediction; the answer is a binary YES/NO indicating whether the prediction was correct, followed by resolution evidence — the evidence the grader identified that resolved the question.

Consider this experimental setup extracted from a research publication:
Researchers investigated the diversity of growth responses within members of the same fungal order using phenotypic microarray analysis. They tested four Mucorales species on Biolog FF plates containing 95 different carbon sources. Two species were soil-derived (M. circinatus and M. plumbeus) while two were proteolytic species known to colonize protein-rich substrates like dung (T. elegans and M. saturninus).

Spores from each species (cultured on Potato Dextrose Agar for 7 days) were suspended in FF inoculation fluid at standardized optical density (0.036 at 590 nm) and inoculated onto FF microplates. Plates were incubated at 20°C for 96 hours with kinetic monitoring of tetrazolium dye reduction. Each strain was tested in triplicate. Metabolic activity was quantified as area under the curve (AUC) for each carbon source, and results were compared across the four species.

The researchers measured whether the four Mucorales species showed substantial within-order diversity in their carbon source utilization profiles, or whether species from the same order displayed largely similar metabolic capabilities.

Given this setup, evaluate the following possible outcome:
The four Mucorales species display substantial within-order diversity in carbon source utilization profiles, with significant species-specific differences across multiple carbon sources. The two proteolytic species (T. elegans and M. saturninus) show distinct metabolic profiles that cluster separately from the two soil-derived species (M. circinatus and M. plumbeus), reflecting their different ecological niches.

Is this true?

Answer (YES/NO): NO